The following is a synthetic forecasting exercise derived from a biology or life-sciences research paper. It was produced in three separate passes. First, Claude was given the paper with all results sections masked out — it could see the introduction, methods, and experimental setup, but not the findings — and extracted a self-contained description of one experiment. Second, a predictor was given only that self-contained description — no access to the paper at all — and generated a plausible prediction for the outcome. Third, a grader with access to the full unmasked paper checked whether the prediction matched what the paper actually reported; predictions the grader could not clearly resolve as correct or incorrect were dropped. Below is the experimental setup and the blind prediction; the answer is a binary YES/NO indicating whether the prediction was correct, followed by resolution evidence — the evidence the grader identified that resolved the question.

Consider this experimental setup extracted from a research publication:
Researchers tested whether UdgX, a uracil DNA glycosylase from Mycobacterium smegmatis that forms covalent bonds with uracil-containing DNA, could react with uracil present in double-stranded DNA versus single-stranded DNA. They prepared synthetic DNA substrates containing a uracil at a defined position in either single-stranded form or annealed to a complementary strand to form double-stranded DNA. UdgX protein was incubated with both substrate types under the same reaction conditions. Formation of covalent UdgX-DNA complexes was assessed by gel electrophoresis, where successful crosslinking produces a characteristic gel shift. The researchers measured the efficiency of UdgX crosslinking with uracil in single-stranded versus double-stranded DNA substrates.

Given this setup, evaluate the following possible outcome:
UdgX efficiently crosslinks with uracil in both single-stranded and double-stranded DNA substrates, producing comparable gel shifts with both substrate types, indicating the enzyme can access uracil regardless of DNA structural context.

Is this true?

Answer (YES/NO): NO